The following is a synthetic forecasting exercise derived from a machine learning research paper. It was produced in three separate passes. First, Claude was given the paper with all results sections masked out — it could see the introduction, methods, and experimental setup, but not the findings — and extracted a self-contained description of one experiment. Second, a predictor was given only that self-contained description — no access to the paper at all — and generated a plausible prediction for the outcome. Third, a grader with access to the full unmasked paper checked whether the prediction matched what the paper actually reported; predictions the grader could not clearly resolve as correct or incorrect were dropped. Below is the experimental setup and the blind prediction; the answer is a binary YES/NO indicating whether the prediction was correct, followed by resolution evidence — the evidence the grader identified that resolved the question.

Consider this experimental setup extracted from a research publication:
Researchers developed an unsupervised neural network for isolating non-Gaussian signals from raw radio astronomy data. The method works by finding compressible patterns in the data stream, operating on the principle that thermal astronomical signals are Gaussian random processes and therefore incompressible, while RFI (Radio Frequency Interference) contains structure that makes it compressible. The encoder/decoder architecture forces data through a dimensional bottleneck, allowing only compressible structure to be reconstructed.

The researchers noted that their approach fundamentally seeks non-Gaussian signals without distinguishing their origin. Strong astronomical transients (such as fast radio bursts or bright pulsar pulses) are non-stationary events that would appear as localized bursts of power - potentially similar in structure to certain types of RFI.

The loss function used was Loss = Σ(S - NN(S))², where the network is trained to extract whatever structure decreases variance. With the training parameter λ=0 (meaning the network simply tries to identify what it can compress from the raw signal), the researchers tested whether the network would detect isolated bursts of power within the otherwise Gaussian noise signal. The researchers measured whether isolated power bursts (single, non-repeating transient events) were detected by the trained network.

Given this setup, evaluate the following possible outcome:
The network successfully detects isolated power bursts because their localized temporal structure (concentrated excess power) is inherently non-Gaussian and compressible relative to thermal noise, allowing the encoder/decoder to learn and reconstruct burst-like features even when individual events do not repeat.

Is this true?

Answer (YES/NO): YES